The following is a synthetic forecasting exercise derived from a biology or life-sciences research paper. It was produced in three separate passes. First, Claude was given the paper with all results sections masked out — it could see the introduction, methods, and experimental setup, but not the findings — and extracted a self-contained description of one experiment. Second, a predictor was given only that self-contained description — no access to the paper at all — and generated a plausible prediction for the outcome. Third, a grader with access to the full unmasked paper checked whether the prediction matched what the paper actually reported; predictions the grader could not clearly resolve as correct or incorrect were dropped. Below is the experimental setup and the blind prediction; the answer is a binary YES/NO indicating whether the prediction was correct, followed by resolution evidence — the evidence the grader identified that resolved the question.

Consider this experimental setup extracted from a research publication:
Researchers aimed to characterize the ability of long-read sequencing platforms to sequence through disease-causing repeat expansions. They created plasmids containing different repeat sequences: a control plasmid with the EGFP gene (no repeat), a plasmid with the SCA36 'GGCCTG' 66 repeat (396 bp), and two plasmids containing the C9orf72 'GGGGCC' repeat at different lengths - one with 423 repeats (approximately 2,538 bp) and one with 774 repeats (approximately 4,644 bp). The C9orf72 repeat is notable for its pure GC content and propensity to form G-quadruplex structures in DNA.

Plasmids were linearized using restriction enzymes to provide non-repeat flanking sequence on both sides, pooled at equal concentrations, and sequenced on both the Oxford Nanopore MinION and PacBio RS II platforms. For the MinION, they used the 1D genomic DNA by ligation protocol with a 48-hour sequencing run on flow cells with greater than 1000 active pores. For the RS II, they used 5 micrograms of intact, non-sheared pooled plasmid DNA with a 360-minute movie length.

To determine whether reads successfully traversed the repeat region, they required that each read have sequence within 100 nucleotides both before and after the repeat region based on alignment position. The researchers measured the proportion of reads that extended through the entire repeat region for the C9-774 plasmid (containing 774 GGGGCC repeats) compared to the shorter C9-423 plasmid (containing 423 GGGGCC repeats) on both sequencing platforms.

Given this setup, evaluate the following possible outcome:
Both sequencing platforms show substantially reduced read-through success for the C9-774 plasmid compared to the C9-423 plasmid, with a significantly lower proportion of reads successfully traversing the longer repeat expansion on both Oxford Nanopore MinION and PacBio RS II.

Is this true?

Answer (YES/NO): YES